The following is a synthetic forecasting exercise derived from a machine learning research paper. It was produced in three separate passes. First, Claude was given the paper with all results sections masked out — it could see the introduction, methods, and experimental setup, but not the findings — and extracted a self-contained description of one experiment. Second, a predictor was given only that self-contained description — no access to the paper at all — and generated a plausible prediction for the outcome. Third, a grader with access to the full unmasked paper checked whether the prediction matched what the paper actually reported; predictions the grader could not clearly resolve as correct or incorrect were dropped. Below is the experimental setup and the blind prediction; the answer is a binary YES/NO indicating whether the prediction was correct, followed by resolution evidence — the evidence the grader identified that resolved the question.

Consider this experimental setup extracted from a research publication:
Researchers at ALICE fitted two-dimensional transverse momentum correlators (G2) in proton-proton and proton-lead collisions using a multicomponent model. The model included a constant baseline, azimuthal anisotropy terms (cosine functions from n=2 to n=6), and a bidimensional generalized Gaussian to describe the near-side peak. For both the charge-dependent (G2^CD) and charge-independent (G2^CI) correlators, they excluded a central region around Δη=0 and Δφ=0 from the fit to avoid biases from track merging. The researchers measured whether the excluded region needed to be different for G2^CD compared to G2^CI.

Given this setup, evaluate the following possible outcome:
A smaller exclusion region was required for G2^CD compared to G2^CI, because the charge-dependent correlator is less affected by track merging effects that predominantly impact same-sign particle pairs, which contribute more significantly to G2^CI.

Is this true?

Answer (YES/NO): NO